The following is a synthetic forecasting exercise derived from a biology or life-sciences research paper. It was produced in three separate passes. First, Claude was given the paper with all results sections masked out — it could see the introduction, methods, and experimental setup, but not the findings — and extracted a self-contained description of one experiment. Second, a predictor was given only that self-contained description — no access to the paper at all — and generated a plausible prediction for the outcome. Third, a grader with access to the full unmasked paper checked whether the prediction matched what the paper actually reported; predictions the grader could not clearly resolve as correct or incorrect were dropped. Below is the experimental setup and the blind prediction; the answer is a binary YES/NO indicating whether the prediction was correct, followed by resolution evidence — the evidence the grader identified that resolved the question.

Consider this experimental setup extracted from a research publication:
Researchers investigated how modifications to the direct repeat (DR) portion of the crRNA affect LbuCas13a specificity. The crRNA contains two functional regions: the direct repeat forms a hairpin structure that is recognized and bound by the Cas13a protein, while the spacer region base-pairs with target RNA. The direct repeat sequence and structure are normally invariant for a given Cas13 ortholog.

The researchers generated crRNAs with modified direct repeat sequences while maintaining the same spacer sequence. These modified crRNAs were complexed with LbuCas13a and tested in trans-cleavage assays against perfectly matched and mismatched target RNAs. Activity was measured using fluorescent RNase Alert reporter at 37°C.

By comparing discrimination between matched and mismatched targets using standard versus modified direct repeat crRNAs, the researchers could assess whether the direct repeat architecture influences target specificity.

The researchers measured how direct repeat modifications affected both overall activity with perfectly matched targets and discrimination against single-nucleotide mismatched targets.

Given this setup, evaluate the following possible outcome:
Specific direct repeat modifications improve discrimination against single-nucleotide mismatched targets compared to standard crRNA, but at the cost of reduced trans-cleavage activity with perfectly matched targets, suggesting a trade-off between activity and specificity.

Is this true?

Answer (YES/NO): YES